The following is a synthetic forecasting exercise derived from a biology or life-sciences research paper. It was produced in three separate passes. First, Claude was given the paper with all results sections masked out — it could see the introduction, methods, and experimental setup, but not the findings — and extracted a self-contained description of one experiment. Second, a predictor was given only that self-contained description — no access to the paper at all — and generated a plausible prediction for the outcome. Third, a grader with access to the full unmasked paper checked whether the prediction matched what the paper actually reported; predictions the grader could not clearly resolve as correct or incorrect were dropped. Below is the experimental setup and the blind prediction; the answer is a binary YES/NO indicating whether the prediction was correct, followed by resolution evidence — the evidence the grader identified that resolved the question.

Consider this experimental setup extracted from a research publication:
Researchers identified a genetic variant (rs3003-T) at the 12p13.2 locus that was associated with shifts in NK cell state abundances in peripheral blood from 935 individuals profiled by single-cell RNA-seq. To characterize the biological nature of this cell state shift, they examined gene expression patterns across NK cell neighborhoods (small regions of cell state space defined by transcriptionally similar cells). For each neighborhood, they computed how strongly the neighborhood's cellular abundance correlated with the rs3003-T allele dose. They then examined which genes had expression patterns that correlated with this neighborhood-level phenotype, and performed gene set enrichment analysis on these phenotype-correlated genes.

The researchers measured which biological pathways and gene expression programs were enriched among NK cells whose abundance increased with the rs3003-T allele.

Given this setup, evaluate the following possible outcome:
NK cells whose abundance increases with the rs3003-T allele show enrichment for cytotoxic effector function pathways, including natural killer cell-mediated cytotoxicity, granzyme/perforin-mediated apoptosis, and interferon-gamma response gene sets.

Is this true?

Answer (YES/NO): NO